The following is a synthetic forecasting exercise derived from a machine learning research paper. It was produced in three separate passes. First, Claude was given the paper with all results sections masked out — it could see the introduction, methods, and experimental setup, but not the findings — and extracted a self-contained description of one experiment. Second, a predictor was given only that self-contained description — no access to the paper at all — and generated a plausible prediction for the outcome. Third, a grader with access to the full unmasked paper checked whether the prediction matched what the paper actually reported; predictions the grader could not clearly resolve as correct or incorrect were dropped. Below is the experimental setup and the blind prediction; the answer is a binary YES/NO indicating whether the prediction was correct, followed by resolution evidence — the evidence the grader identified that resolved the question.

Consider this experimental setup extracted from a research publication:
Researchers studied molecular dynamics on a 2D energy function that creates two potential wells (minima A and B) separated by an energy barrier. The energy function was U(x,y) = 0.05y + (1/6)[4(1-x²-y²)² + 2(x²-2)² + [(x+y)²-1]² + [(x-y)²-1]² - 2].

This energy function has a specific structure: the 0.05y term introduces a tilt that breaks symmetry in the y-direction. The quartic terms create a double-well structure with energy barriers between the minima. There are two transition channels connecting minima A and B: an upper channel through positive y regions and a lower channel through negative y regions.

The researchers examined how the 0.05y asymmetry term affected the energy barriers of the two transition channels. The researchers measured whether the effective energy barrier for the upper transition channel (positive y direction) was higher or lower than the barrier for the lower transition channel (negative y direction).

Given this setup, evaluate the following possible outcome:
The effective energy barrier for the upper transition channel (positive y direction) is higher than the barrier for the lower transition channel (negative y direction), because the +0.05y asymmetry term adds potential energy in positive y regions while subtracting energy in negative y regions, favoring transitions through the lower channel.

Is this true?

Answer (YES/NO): YES